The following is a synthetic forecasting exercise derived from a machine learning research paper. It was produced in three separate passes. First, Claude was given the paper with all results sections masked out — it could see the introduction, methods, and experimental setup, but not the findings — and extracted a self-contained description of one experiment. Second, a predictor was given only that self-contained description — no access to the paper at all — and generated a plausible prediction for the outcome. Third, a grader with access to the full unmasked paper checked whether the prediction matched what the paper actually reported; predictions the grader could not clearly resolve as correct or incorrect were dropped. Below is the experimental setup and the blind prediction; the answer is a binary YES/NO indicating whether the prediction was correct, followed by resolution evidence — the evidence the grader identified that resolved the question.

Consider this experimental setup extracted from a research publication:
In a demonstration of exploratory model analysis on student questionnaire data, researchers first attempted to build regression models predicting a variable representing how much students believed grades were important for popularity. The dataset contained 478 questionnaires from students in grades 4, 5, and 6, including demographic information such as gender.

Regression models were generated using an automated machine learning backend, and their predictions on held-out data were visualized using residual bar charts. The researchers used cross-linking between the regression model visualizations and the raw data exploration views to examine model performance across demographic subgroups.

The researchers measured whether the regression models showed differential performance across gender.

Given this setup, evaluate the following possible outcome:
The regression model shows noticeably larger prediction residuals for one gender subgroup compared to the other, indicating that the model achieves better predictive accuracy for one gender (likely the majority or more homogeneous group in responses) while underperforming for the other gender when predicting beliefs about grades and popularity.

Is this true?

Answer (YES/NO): YES